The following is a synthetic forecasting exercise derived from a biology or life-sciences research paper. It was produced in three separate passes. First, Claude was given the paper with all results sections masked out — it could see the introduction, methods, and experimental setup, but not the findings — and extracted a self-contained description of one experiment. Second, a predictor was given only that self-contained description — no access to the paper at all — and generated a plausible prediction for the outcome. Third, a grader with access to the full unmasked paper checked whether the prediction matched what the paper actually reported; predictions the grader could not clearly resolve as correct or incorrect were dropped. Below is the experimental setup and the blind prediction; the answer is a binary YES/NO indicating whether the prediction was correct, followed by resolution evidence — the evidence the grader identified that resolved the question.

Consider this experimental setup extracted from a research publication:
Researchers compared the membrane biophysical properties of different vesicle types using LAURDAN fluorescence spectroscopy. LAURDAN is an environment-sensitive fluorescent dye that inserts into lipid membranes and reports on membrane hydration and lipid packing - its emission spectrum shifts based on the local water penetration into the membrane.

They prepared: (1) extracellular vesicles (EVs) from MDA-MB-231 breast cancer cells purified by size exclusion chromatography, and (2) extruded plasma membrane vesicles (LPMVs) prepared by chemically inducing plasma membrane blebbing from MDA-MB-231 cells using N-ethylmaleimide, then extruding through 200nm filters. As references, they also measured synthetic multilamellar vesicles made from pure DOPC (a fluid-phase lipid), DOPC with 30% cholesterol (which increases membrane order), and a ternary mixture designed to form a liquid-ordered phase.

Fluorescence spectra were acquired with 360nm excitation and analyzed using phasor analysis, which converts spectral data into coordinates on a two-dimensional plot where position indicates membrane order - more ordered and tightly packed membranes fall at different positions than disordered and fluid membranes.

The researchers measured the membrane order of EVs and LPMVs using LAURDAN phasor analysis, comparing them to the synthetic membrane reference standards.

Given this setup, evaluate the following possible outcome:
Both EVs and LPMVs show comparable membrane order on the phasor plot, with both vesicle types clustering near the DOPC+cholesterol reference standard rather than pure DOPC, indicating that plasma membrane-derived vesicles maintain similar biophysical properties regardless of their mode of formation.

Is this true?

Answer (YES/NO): NO